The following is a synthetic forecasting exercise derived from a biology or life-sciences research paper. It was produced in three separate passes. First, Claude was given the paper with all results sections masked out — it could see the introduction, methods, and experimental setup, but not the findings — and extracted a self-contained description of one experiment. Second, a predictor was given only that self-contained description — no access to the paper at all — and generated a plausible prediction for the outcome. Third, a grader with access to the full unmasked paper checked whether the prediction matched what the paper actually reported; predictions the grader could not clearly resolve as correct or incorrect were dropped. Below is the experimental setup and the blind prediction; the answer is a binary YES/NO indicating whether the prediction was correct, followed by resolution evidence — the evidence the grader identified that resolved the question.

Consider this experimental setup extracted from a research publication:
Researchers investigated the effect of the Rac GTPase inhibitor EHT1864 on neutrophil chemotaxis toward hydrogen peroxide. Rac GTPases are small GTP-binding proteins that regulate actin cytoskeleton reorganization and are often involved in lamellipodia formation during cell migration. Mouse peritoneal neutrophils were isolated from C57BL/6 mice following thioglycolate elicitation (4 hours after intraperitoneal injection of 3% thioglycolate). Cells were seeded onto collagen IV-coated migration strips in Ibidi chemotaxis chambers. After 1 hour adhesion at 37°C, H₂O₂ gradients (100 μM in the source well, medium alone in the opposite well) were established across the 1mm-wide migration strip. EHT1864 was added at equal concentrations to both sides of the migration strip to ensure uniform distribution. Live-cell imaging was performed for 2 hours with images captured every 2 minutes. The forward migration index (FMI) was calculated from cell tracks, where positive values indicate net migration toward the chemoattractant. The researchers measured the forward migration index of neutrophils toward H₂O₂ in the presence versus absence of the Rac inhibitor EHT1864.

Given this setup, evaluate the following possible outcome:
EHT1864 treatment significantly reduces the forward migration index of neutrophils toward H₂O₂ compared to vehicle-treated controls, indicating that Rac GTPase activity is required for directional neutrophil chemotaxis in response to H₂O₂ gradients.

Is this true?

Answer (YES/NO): NO